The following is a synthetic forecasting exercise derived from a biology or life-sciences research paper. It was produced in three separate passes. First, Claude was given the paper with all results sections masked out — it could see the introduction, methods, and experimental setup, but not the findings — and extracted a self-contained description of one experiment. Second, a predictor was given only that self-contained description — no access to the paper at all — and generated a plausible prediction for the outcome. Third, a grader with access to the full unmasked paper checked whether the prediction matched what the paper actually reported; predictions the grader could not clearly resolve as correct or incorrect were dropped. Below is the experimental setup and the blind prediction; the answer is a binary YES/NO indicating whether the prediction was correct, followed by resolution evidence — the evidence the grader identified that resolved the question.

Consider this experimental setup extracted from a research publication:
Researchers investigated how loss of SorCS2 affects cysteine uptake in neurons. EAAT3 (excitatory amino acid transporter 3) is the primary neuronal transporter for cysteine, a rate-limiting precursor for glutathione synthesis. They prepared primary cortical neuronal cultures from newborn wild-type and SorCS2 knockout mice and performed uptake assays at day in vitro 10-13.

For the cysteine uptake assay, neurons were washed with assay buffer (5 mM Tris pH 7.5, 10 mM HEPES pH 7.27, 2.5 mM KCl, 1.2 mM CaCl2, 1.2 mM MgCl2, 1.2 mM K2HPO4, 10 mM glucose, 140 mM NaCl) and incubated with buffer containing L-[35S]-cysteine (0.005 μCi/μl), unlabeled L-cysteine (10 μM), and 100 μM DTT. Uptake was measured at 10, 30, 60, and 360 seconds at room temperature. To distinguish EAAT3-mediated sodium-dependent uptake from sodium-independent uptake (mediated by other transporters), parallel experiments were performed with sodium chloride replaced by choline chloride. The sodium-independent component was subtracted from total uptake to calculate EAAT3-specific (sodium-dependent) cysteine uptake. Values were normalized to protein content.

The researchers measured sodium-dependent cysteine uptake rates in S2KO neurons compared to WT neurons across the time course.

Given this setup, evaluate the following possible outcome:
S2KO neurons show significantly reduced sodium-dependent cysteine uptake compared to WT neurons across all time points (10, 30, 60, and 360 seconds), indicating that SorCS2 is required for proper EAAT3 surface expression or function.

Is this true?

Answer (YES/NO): YES